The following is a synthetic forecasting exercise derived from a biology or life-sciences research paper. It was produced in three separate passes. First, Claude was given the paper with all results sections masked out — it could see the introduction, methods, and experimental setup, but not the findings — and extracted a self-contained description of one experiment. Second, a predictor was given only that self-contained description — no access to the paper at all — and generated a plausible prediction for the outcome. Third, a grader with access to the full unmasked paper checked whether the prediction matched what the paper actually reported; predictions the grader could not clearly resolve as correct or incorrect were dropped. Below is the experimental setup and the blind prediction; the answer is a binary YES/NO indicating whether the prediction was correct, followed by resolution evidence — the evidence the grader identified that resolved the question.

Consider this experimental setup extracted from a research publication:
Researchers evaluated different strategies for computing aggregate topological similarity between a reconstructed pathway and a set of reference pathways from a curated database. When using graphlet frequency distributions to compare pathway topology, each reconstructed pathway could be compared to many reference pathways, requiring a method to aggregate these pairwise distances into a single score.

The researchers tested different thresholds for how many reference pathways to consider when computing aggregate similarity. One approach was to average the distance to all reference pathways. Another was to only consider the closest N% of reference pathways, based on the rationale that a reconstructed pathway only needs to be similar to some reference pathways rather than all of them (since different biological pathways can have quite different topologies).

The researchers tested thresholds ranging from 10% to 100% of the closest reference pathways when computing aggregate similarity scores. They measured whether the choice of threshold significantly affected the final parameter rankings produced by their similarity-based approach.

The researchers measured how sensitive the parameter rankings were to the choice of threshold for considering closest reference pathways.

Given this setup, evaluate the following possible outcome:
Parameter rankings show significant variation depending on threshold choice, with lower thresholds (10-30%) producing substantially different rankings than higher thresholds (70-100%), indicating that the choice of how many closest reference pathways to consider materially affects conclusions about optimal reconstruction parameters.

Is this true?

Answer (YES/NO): NO